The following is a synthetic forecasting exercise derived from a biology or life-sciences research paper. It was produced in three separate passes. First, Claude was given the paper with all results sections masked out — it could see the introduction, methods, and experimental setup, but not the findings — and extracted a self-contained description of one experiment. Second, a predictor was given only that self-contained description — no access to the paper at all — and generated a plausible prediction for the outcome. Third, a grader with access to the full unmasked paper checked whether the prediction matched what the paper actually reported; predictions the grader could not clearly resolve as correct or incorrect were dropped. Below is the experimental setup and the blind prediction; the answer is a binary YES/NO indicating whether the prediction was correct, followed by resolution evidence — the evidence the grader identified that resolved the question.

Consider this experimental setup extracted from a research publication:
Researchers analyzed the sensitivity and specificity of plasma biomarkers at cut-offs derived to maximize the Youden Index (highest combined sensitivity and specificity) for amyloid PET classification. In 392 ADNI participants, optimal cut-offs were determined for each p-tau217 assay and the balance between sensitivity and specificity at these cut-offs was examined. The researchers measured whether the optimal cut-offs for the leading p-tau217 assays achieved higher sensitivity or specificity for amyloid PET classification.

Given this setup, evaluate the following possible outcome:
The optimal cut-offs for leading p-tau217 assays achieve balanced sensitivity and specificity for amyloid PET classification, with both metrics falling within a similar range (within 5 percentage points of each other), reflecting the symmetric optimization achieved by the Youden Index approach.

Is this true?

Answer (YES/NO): YES